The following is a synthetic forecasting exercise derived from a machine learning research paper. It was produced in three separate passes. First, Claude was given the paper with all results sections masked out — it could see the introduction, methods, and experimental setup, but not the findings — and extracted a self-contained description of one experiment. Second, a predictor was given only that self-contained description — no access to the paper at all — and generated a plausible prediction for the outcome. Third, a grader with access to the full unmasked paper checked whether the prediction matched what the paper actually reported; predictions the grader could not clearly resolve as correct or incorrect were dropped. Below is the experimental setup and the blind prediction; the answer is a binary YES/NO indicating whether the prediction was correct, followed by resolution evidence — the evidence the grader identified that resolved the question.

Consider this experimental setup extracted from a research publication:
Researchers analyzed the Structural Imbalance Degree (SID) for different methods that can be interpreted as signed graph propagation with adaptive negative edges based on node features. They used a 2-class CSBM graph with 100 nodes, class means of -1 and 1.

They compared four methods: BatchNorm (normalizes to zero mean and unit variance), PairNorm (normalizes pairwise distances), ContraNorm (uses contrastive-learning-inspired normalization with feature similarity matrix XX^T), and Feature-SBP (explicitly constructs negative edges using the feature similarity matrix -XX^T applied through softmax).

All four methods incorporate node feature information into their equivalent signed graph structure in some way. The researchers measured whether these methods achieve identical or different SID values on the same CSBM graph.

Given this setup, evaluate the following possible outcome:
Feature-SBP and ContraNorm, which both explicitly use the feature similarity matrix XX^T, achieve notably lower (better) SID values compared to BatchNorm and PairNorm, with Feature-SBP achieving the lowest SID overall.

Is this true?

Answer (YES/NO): NO